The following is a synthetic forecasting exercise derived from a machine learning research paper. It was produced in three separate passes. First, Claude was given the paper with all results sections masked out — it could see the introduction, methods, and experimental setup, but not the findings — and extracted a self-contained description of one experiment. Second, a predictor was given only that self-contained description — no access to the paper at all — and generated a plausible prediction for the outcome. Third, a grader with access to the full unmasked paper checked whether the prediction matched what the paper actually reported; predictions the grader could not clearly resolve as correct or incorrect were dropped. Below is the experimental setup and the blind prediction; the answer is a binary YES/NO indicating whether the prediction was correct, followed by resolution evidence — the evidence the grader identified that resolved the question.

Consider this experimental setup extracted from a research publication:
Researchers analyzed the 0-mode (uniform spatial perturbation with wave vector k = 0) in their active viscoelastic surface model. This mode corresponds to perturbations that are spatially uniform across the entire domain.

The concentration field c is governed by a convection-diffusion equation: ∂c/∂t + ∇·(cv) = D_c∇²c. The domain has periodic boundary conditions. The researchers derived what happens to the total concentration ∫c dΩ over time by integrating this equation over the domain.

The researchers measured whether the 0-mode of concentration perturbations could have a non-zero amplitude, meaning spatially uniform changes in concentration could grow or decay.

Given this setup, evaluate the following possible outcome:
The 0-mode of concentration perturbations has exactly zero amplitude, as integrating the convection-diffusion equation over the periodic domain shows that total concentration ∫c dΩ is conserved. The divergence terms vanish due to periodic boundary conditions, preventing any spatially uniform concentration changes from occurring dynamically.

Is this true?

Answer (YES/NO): YES